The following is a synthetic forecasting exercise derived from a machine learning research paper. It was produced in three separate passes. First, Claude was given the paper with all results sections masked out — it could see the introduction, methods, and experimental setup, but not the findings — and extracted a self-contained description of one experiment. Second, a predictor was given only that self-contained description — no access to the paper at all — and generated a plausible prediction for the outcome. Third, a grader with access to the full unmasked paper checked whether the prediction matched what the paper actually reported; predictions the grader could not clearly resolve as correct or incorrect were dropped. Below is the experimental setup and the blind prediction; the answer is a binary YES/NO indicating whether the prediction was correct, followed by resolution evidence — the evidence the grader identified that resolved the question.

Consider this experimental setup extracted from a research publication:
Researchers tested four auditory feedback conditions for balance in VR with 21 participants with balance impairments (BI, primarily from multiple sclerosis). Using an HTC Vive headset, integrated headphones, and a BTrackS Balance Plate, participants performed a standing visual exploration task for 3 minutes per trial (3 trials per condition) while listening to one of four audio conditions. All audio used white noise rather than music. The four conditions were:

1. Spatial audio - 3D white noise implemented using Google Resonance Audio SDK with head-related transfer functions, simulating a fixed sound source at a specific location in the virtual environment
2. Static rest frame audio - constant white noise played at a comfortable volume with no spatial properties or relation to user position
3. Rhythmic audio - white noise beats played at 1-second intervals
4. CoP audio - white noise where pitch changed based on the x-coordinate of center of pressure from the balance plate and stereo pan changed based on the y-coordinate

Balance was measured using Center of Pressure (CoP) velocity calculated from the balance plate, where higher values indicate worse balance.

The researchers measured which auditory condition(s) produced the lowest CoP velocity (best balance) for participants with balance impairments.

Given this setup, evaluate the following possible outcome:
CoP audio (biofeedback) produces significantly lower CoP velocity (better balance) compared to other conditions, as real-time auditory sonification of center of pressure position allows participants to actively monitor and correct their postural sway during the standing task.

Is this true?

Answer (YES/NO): NO